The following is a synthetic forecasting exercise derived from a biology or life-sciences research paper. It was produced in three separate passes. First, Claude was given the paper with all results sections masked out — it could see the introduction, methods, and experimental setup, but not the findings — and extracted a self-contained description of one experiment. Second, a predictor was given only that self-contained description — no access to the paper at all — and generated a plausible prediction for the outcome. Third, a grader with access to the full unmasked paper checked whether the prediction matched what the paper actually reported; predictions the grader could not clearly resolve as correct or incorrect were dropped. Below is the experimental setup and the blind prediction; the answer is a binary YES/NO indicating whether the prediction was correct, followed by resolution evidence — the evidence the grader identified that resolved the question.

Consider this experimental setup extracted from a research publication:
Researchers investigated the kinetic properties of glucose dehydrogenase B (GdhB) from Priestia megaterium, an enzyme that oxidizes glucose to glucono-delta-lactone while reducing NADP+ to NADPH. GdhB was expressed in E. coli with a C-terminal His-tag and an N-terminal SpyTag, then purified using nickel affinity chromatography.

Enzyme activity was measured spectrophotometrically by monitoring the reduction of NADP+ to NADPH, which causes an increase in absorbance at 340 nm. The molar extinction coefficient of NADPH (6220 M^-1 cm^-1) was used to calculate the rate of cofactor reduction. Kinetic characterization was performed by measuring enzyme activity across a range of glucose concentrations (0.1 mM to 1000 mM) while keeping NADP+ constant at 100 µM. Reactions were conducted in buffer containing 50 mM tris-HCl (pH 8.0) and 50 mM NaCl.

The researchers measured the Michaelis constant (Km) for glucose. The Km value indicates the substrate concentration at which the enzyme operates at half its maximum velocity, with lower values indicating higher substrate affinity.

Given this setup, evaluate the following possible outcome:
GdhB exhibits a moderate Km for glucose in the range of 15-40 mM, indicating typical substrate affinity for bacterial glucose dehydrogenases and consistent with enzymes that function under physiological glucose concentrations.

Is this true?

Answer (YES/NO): NO